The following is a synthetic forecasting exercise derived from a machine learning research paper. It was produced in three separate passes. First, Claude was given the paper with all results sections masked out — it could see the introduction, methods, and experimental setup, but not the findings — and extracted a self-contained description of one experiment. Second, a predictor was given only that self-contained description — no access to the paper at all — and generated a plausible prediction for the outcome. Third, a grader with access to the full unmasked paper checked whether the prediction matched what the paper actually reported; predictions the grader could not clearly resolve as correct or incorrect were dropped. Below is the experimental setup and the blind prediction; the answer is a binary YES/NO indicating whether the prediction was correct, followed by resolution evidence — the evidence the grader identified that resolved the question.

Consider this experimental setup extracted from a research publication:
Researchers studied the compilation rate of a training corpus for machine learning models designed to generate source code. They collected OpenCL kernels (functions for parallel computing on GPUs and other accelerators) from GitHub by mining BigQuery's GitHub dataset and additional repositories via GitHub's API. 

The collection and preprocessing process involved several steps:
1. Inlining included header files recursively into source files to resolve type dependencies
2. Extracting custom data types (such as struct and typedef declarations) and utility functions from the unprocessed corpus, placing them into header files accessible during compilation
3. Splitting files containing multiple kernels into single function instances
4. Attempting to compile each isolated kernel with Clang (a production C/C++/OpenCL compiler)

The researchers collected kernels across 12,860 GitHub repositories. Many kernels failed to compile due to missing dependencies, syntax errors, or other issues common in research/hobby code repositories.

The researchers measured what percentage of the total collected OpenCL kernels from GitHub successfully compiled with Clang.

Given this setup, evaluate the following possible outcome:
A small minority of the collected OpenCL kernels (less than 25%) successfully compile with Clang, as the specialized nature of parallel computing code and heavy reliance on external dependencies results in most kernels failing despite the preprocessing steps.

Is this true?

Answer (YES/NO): NO